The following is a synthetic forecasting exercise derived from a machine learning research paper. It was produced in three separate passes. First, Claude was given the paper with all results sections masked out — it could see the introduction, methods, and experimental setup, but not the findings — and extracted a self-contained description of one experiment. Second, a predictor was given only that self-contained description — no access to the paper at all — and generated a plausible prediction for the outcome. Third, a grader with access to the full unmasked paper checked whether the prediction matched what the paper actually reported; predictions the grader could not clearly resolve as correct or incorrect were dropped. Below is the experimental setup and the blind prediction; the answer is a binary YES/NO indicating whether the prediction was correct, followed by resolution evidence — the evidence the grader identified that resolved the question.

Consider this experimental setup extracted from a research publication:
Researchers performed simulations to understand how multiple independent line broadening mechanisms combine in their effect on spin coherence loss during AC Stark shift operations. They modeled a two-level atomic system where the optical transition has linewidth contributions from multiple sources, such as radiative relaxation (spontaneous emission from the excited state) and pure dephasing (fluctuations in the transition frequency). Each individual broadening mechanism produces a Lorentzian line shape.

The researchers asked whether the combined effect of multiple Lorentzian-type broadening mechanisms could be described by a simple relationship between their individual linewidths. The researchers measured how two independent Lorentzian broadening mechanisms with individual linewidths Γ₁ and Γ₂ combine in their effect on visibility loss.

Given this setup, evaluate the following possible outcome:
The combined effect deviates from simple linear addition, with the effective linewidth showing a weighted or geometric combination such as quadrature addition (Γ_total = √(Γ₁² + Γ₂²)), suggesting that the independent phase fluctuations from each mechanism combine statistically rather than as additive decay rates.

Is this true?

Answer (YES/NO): NO